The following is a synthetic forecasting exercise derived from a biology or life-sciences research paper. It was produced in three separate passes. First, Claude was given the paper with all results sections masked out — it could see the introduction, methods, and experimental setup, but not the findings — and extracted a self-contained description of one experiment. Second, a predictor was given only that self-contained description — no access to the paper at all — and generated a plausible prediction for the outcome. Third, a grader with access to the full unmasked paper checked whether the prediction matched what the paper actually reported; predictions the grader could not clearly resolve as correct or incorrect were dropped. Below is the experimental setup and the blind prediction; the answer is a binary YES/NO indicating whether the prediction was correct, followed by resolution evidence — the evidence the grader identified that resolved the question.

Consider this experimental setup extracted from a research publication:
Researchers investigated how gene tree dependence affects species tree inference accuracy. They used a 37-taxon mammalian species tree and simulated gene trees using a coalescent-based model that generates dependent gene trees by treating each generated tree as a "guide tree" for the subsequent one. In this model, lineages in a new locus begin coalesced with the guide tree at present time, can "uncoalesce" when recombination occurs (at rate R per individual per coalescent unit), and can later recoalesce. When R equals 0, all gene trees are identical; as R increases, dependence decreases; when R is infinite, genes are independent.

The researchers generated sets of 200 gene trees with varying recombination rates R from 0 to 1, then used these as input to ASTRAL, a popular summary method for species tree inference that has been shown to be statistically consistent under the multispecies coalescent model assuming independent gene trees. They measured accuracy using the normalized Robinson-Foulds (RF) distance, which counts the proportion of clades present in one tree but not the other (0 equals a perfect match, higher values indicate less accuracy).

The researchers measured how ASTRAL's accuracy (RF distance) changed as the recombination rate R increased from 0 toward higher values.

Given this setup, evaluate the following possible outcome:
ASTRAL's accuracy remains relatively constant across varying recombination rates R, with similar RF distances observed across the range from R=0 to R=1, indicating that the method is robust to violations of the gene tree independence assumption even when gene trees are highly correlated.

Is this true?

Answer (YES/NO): NO